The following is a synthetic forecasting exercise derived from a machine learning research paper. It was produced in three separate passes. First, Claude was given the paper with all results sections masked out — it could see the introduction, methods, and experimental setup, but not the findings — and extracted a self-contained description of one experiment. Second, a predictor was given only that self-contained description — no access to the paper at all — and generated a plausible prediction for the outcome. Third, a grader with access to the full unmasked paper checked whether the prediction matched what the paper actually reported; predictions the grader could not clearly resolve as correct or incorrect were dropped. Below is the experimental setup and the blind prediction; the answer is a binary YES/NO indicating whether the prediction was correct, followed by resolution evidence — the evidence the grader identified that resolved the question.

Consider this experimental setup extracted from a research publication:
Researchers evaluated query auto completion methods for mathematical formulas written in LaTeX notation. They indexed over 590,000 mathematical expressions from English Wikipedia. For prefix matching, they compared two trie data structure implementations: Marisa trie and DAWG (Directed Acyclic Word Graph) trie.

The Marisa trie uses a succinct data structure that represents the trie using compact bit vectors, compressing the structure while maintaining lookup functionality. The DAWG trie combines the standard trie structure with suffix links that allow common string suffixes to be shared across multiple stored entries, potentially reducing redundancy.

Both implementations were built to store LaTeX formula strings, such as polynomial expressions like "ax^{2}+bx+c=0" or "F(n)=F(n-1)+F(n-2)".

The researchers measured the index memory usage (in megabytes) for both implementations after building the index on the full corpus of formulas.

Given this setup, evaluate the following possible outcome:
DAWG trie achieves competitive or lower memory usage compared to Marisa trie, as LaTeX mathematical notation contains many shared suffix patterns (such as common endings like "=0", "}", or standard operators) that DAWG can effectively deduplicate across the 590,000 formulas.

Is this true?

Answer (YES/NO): NO